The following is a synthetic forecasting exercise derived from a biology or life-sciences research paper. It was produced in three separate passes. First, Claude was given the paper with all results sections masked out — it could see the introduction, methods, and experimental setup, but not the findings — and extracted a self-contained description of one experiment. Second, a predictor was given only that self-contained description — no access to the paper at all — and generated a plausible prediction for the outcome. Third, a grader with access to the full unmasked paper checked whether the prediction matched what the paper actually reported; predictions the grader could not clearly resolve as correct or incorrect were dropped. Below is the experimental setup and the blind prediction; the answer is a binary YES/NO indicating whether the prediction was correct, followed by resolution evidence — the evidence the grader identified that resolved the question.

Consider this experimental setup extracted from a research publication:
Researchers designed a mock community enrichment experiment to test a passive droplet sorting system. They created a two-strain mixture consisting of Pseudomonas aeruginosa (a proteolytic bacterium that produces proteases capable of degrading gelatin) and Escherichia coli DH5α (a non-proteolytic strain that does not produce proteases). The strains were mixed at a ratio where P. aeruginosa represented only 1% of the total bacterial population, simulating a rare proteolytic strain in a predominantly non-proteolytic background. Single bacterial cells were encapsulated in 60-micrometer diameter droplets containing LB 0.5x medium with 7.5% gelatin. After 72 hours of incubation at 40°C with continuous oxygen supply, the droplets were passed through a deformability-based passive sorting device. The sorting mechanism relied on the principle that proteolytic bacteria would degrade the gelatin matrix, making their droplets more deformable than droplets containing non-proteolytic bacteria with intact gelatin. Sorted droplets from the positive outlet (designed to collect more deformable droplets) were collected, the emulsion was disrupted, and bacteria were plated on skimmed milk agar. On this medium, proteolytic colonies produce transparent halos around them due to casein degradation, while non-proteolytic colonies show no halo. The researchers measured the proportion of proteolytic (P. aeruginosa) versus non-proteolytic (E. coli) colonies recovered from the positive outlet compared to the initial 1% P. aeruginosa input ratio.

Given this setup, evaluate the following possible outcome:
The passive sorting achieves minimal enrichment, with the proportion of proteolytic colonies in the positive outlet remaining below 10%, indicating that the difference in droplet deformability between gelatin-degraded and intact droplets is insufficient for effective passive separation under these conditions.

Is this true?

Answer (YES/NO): NO